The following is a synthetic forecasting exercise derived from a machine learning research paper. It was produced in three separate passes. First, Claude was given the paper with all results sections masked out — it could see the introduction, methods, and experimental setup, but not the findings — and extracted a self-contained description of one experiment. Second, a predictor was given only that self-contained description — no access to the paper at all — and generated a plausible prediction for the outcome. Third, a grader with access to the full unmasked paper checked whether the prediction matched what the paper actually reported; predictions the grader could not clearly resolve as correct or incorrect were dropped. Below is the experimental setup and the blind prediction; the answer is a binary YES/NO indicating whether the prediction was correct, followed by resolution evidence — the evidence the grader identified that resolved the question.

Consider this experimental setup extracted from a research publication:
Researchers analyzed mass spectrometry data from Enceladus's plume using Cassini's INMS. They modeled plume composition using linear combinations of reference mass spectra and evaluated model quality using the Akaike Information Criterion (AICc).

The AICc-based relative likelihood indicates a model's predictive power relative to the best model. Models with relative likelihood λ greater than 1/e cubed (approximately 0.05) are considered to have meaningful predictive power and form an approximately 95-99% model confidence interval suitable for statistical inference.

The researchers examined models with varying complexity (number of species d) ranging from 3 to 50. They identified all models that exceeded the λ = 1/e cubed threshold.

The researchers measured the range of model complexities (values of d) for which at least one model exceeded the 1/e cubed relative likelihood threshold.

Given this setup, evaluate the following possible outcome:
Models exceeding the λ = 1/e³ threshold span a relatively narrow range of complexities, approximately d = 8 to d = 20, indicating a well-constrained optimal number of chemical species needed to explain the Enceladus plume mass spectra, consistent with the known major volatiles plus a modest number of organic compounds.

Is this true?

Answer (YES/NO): NO